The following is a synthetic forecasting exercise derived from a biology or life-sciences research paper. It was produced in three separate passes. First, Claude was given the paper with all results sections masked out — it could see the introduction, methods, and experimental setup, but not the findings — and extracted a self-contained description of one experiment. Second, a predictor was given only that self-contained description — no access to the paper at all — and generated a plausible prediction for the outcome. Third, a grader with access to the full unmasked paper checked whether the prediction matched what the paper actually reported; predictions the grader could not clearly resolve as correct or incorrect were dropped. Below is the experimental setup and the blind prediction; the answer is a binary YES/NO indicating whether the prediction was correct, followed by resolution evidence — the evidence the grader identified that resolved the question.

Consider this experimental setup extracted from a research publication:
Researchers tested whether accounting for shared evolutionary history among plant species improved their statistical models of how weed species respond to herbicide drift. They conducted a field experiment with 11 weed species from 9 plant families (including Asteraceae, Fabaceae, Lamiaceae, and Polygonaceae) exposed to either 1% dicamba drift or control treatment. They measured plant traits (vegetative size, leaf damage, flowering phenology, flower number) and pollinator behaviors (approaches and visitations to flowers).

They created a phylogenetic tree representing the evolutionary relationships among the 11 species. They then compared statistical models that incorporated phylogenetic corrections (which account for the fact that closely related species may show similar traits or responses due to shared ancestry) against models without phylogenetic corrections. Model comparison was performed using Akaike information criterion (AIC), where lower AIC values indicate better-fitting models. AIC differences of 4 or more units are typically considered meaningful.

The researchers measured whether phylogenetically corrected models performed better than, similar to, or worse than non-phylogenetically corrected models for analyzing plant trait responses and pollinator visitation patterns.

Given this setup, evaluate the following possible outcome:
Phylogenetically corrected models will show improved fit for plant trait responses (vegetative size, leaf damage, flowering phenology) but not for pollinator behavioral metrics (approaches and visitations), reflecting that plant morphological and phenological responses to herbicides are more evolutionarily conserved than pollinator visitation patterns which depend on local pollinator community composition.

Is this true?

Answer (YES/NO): NO